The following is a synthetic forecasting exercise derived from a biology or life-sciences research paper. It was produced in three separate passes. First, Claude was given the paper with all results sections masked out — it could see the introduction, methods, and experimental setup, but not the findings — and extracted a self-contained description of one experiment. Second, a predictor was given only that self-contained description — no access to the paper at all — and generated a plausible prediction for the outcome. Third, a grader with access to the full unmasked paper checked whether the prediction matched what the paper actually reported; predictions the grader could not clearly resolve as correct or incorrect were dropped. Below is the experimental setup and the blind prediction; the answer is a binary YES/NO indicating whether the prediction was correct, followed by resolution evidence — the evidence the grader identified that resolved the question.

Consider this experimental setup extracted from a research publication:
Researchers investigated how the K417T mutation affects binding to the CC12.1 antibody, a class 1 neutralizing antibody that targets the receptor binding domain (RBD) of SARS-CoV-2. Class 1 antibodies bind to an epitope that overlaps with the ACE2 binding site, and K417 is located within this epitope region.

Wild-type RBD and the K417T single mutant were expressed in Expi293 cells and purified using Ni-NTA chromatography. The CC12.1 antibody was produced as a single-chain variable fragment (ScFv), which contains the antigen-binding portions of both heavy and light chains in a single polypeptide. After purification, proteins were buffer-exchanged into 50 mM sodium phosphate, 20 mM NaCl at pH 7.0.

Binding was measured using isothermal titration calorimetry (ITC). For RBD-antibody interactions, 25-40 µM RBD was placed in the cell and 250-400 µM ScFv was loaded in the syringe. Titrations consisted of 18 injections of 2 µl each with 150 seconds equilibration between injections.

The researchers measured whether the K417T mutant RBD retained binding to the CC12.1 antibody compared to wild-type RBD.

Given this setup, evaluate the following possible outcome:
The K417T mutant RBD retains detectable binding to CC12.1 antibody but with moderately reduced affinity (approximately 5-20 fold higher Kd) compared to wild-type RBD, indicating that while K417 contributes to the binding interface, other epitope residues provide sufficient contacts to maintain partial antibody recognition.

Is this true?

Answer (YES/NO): YES